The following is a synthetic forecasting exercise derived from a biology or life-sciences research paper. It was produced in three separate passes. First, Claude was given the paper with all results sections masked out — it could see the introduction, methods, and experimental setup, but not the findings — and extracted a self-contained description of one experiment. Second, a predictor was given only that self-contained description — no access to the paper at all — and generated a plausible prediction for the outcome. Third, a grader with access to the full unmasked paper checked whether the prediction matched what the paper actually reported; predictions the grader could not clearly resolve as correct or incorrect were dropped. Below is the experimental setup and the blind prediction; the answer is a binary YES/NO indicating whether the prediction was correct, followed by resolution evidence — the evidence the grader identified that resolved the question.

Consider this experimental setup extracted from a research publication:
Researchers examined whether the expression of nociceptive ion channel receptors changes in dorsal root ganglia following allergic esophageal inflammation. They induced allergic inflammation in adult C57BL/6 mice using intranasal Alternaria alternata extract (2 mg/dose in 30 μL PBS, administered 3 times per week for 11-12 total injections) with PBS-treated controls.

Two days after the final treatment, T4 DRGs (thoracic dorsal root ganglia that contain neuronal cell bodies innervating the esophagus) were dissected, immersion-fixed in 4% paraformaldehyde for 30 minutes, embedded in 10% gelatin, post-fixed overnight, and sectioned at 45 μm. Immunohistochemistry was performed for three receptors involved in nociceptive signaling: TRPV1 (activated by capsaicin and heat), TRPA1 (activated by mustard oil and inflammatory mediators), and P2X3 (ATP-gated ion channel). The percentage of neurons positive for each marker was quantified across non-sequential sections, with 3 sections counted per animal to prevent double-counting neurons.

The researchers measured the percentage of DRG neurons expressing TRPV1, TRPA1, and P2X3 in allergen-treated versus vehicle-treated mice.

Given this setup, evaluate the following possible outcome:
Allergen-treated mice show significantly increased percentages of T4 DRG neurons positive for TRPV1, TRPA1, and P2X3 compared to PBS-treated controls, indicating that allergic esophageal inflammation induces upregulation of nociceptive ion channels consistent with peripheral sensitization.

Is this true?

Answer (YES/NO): NO